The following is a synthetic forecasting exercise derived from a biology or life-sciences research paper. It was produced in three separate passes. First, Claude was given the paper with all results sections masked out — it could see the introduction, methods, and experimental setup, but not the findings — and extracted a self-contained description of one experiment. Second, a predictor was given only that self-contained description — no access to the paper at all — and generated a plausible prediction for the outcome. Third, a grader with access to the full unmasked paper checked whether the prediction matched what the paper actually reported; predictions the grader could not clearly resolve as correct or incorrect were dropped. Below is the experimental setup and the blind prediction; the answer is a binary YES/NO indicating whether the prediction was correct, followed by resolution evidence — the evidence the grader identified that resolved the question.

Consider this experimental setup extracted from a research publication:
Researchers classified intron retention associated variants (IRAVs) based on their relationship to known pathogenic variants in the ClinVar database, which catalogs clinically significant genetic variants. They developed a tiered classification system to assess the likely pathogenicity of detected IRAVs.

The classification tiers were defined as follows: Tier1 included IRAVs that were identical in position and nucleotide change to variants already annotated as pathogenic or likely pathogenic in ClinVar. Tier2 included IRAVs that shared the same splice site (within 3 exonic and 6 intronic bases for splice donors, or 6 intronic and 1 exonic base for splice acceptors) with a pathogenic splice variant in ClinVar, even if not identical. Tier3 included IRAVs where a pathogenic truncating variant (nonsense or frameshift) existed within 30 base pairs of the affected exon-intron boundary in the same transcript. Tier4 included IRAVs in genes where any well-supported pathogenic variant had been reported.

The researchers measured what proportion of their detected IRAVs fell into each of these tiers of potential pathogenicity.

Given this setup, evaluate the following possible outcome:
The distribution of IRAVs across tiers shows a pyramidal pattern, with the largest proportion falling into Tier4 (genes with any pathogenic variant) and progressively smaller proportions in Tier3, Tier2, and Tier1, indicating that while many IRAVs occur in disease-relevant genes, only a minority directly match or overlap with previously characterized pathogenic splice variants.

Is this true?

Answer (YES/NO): YES